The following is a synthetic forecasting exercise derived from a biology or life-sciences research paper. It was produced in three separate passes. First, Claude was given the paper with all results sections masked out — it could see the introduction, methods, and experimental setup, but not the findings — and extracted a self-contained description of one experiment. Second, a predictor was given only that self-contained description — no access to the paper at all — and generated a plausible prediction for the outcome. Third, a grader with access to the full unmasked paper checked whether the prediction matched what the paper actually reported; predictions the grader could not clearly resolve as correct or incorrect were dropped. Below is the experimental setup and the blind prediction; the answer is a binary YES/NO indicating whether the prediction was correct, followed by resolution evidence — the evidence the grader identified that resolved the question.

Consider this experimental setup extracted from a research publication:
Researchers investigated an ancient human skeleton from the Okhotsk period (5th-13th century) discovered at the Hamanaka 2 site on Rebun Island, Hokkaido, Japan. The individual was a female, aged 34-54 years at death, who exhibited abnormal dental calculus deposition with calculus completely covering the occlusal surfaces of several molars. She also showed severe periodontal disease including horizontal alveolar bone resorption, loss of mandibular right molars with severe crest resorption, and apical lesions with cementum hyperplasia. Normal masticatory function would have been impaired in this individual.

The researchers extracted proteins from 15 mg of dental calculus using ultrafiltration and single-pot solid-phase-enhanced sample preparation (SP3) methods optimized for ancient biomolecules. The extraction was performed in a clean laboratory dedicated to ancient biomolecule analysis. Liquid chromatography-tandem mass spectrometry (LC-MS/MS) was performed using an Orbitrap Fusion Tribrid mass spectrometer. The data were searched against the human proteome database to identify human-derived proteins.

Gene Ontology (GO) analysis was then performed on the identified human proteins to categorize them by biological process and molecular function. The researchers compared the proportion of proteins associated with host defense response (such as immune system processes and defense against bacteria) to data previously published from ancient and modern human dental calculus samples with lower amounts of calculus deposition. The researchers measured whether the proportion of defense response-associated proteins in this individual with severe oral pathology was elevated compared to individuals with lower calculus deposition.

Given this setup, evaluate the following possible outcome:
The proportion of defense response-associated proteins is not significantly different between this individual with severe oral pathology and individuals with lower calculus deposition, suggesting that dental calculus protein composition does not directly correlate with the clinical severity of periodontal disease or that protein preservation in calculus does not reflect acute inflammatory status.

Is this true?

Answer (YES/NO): YES